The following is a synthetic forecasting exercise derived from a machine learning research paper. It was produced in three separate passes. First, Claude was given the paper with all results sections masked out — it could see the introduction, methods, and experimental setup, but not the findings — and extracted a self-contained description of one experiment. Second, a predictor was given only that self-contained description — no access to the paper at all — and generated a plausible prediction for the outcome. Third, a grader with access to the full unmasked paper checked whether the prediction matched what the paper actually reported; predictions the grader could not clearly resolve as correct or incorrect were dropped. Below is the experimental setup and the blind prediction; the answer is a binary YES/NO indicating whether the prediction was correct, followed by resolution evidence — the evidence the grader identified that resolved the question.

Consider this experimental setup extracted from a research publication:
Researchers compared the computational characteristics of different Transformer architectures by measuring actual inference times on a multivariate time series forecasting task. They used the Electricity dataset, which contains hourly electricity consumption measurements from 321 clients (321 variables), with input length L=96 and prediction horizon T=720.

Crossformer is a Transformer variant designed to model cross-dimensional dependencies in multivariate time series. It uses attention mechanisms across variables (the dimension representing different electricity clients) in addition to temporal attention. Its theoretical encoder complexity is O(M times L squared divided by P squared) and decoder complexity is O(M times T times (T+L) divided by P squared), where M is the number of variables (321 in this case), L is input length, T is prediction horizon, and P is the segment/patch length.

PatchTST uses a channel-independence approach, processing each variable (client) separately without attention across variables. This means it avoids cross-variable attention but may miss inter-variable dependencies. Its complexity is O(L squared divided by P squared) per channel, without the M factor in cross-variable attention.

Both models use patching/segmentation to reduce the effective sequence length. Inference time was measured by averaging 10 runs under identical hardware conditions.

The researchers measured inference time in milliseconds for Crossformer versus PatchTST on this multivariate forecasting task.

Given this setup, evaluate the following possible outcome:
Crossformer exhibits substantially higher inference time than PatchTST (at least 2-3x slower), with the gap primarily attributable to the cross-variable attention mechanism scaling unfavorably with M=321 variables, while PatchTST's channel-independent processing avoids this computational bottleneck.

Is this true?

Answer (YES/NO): YES